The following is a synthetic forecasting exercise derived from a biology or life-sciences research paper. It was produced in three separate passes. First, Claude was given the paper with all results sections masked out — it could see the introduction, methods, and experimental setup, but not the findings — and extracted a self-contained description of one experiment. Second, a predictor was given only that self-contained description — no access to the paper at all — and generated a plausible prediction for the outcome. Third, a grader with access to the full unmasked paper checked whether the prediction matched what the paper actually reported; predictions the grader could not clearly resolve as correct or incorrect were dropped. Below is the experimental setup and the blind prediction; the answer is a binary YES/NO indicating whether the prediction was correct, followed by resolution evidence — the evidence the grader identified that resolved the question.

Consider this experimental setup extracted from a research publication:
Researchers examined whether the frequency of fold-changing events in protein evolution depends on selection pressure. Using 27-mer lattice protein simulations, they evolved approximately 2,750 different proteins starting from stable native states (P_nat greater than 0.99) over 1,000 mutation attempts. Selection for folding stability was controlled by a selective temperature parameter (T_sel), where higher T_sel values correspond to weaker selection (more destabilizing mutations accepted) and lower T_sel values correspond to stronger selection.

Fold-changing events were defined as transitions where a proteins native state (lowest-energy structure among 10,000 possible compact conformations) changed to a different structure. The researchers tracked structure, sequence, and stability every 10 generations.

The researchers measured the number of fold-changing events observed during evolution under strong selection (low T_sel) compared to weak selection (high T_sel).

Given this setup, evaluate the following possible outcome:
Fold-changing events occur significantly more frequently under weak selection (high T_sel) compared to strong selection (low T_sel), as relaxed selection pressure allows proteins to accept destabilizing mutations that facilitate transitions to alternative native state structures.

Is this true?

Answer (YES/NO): YES